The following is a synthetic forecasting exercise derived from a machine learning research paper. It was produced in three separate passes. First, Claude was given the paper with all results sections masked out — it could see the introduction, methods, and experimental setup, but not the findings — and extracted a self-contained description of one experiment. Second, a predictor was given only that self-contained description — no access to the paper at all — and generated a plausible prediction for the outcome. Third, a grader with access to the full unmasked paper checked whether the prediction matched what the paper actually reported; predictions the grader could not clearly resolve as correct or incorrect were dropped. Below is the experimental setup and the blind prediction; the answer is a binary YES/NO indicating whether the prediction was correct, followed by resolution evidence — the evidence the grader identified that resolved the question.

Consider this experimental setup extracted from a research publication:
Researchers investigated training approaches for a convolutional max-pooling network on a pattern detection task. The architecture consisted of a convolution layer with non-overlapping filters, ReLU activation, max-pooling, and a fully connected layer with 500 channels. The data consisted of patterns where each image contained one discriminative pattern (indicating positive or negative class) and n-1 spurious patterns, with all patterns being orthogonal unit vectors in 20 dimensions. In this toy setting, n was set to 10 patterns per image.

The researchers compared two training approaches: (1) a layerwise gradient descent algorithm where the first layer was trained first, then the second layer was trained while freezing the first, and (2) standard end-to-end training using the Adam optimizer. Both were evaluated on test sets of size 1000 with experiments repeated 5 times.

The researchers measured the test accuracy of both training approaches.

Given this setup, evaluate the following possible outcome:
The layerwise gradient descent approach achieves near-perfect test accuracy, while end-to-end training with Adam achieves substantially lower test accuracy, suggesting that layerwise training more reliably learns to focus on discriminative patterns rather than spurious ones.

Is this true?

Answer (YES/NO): NO